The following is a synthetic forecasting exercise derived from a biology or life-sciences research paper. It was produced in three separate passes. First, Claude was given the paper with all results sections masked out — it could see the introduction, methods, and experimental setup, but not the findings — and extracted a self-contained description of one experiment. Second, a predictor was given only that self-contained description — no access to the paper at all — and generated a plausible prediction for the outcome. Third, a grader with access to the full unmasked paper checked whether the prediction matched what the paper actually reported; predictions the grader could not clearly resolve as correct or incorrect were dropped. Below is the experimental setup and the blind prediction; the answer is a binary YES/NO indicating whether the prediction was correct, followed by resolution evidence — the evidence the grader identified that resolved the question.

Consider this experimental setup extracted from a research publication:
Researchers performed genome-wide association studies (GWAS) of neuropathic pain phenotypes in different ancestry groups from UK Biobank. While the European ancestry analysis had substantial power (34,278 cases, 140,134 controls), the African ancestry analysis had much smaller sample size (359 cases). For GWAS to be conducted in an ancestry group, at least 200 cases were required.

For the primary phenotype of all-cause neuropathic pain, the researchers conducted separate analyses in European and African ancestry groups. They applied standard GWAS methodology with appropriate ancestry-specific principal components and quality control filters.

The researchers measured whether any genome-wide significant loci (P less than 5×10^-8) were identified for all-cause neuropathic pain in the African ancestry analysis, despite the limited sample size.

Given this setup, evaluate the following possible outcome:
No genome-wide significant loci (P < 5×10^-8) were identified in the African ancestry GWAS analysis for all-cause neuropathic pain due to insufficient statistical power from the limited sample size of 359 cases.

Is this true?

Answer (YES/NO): NO